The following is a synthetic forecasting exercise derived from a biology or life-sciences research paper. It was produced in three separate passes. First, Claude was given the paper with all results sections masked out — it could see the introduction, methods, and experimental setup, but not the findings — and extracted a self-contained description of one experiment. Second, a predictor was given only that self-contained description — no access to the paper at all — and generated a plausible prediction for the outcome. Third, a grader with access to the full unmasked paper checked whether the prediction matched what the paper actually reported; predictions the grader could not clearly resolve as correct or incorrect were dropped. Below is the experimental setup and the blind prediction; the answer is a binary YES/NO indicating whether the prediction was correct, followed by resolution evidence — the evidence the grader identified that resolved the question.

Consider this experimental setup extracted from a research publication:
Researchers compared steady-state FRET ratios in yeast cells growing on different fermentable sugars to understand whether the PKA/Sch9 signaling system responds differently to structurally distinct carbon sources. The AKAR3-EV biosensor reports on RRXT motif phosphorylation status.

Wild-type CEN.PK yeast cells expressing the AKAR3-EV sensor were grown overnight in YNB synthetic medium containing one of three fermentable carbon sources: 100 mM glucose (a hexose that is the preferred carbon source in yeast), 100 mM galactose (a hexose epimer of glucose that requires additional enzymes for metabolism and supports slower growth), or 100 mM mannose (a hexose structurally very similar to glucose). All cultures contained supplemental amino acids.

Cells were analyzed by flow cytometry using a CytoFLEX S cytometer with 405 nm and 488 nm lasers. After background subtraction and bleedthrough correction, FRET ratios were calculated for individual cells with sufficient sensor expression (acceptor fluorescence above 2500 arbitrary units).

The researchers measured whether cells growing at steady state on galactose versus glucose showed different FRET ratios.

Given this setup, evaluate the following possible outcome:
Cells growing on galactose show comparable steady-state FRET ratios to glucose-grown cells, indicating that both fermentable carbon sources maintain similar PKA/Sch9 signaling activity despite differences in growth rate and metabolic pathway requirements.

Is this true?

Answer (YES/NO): NO